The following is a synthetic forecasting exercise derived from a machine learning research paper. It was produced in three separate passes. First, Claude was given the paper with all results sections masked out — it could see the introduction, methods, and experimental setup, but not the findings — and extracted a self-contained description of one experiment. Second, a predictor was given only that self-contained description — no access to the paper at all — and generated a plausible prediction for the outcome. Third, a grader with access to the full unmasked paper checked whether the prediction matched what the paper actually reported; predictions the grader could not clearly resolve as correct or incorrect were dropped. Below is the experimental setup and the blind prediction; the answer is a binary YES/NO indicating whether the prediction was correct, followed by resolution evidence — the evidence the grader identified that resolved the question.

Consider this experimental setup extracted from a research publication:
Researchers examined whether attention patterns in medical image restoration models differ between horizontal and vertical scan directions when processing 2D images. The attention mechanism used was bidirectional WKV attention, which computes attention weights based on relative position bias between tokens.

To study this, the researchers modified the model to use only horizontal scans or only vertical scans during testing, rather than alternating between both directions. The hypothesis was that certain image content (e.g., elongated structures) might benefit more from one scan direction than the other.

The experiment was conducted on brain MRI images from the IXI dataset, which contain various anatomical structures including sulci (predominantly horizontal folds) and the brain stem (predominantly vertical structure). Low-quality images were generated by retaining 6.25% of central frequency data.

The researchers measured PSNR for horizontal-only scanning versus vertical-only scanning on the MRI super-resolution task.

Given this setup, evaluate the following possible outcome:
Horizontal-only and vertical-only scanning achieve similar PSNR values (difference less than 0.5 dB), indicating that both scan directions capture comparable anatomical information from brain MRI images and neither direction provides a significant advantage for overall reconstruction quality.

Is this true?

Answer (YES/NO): YES